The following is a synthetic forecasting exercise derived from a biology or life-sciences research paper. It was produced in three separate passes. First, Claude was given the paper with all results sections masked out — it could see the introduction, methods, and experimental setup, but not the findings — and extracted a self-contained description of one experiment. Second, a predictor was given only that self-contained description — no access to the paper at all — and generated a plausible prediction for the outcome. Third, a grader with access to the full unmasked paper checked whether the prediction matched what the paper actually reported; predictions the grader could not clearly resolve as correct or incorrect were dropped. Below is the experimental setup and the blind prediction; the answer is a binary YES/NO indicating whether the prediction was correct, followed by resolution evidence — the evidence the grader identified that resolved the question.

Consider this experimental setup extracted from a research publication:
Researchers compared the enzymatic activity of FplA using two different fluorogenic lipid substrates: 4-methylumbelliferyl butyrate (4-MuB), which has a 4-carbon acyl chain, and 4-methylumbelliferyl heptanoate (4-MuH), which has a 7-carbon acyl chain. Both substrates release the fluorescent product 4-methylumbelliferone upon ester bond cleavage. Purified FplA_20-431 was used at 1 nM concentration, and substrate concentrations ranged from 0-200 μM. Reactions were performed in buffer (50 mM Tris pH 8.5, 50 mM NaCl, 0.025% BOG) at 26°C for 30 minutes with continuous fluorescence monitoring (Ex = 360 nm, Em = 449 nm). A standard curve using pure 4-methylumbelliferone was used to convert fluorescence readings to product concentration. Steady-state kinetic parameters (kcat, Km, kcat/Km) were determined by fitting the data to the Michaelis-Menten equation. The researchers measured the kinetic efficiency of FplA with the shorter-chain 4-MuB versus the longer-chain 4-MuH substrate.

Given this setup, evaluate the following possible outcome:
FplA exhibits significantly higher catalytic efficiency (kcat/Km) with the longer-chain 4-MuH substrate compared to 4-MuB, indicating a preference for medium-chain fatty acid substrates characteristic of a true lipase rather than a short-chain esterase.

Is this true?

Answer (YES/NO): YES